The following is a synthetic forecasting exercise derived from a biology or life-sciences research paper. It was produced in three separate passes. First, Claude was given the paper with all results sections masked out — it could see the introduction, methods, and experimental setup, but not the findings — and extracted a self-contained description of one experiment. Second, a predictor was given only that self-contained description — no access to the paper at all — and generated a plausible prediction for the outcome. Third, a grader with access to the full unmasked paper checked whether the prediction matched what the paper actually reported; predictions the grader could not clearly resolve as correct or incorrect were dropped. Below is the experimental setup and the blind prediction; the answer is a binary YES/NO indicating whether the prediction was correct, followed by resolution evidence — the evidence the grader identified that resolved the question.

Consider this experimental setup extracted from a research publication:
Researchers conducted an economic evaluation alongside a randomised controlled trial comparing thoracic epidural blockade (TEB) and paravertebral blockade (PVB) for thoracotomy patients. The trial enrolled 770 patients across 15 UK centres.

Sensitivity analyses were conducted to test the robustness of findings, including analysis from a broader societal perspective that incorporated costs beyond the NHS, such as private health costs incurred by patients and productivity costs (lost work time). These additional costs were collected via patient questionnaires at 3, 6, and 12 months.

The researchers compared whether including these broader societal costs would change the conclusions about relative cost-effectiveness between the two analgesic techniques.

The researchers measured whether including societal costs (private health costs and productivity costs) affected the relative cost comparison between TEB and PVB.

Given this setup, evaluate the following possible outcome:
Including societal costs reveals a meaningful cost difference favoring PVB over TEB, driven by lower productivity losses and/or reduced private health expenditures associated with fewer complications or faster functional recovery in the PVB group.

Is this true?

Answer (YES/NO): NO